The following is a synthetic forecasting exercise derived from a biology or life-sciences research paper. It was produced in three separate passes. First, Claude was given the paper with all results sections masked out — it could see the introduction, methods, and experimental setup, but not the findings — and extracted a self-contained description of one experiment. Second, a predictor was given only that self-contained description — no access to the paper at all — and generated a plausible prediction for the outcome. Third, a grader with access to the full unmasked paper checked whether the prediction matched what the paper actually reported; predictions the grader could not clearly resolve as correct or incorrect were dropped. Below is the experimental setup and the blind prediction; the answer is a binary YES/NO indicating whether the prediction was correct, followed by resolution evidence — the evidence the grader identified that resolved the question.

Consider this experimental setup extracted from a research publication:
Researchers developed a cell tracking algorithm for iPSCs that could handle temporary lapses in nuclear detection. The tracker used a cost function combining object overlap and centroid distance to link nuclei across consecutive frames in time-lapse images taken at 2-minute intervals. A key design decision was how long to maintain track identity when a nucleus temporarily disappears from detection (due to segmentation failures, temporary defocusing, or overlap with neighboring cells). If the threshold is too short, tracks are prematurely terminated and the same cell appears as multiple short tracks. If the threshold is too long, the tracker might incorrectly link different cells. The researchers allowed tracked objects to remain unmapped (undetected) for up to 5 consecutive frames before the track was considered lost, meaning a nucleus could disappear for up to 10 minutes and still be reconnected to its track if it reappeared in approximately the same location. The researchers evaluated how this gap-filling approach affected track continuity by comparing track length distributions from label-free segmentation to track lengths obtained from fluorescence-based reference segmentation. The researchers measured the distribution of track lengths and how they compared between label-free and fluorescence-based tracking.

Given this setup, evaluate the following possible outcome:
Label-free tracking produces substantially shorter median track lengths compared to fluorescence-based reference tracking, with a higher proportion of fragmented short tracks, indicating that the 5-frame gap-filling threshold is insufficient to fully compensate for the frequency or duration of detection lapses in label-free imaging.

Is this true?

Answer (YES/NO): NO